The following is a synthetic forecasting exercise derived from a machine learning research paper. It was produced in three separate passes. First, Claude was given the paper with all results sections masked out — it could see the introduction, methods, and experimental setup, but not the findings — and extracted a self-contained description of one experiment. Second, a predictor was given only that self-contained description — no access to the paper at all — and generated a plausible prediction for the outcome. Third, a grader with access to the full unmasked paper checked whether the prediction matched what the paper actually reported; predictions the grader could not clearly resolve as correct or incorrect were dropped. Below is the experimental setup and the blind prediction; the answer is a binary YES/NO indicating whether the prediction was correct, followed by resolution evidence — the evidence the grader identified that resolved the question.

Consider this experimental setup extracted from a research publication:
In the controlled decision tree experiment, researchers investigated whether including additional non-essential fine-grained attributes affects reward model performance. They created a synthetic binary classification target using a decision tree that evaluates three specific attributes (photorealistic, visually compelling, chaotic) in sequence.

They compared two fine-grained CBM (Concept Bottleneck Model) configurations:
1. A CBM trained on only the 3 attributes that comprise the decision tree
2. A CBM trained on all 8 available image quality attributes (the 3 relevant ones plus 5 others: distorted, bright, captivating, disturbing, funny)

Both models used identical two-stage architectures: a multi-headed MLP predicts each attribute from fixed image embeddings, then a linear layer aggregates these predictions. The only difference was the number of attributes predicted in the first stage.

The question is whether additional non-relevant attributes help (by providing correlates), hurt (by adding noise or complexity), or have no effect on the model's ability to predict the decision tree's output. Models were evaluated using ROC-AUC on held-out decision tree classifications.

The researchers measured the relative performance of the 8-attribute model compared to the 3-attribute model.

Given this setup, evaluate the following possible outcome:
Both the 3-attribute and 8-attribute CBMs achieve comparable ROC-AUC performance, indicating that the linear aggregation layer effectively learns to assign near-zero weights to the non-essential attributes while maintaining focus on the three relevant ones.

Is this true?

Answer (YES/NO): YES